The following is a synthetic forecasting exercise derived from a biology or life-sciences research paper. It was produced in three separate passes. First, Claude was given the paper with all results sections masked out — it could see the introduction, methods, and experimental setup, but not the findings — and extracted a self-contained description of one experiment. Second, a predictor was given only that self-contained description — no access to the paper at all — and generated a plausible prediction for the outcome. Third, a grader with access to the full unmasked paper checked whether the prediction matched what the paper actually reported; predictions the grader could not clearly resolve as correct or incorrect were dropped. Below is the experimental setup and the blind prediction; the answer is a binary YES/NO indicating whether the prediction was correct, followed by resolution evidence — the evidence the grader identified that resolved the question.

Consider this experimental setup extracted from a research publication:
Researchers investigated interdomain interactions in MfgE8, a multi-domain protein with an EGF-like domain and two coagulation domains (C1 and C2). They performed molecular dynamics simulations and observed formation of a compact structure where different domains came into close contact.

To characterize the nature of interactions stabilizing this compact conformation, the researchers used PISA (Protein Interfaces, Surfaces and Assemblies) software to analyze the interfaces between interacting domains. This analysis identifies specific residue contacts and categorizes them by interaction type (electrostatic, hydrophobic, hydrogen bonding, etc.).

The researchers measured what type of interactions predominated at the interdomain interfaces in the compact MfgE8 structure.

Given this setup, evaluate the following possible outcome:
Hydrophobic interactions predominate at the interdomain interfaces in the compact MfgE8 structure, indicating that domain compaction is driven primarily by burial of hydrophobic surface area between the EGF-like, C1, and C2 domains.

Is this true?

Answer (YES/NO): NO